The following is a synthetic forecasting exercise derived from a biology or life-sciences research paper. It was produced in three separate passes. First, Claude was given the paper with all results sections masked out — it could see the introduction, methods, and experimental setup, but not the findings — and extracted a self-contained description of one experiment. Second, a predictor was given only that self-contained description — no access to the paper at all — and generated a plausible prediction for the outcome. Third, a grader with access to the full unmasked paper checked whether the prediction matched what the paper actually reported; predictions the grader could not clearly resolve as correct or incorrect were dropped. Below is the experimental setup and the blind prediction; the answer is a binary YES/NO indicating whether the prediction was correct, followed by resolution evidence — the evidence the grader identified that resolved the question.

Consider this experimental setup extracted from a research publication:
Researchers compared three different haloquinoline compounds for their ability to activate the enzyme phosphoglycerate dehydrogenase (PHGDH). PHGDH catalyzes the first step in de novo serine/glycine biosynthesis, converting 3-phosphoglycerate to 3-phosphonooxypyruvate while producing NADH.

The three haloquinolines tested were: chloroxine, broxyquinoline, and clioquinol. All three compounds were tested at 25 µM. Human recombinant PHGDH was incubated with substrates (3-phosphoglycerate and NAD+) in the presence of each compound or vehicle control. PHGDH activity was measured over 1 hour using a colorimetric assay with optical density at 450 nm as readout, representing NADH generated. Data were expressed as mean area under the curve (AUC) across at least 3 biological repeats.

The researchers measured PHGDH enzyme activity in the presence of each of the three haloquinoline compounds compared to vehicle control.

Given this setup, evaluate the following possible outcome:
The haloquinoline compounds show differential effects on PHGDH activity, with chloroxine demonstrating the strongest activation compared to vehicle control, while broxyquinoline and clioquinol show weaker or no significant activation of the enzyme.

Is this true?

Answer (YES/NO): NO